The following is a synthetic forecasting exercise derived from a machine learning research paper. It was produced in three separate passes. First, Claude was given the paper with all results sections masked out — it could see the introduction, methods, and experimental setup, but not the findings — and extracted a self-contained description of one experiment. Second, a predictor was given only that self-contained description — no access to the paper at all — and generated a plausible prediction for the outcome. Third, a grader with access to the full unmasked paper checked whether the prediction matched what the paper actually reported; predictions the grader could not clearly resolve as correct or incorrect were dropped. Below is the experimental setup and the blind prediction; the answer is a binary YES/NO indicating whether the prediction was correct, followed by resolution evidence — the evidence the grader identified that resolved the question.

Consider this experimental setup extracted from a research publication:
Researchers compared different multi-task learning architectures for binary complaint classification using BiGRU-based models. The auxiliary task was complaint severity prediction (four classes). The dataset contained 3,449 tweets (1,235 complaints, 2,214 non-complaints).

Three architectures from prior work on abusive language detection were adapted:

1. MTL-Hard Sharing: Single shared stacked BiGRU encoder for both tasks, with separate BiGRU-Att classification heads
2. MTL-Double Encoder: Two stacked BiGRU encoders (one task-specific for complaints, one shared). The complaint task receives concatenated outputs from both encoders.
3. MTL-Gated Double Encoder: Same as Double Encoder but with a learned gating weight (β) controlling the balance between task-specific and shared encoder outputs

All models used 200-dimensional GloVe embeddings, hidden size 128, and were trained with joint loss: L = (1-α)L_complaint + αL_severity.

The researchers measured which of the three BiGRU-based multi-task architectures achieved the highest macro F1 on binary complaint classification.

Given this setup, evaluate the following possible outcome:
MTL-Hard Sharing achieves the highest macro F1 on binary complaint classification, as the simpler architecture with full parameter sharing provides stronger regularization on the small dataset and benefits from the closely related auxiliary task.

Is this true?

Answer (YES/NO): YES